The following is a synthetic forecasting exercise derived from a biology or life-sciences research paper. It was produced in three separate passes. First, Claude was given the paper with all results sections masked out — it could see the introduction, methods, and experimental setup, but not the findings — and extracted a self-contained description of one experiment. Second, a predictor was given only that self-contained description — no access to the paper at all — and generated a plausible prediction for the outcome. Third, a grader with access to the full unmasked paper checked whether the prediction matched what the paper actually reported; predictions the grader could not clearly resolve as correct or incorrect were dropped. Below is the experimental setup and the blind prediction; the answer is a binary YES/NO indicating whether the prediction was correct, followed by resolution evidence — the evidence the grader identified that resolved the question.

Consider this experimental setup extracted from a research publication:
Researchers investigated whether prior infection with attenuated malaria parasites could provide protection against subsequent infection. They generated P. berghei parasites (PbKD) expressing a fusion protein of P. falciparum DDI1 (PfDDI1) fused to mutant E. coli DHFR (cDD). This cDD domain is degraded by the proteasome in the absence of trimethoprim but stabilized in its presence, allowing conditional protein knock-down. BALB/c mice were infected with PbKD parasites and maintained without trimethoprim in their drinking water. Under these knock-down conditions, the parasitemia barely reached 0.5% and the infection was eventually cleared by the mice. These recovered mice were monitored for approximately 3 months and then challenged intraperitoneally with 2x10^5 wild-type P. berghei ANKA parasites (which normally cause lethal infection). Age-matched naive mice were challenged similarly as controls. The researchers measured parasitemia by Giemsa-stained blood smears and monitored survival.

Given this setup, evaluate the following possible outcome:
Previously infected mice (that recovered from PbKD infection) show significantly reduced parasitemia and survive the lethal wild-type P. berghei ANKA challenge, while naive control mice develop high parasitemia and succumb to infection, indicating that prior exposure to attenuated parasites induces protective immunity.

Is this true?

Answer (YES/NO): YES